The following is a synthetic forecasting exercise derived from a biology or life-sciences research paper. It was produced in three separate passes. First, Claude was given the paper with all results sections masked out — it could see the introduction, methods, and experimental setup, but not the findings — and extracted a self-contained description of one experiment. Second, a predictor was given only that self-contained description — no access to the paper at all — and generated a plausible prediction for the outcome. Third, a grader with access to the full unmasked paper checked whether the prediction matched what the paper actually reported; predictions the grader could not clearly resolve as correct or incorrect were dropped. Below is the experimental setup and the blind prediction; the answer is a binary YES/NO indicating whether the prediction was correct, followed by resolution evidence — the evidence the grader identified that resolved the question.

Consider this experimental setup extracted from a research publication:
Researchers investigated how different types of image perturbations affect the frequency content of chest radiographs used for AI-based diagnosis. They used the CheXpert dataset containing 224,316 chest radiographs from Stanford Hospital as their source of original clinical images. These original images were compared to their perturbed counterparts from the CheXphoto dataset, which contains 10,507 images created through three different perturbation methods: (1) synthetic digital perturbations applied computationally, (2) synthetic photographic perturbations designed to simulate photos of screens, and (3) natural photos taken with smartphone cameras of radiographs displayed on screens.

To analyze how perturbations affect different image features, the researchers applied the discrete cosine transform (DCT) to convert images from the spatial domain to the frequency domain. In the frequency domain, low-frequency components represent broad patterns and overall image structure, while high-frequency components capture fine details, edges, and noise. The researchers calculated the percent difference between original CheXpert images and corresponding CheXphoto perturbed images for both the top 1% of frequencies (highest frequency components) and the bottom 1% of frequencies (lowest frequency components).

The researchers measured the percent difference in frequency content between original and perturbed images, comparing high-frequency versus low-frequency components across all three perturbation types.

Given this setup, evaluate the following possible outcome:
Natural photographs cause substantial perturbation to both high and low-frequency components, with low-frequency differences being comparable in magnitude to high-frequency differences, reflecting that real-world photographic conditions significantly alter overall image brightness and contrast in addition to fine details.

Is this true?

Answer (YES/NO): NO